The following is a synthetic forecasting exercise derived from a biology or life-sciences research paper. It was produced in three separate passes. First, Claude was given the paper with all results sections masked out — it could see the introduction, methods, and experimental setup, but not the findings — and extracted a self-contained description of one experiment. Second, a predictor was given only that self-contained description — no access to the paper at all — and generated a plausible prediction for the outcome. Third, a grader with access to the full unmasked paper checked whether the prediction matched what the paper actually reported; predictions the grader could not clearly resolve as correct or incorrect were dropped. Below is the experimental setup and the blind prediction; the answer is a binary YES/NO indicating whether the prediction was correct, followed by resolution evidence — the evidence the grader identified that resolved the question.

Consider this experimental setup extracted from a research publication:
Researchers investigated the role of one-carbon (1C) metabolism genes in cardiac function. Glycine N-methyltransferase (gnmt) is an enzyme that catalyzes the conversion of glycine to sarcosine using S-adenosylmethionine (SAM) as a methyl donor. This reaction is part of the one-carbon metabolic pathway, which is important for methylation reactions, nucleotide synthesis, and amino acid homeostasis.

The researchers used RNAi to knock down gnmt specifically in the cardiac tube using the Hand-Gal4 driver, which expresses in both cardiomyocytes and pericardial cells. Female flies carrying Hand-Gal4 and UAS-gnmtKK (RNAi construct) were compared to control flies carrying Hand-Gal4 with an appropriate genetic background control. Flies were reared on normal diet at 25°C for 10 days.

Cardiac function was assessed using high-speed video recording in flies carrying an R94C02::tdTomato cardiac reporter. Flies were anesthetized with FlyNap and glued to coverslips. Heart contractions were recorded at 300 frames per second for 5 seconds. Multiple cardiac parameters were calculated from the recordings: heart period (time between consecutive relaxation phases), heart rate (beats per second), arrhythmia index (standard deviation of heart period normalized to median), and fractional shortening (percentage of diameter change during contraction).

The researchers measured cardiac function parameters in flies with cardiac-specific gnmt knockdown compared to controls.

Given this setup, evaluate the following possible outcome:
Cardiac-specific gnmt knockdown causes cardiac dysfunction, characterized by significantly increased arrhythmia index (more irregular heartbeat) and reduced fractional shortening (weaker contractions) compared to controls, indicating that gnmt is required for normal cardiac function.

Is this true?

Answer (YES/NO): NO